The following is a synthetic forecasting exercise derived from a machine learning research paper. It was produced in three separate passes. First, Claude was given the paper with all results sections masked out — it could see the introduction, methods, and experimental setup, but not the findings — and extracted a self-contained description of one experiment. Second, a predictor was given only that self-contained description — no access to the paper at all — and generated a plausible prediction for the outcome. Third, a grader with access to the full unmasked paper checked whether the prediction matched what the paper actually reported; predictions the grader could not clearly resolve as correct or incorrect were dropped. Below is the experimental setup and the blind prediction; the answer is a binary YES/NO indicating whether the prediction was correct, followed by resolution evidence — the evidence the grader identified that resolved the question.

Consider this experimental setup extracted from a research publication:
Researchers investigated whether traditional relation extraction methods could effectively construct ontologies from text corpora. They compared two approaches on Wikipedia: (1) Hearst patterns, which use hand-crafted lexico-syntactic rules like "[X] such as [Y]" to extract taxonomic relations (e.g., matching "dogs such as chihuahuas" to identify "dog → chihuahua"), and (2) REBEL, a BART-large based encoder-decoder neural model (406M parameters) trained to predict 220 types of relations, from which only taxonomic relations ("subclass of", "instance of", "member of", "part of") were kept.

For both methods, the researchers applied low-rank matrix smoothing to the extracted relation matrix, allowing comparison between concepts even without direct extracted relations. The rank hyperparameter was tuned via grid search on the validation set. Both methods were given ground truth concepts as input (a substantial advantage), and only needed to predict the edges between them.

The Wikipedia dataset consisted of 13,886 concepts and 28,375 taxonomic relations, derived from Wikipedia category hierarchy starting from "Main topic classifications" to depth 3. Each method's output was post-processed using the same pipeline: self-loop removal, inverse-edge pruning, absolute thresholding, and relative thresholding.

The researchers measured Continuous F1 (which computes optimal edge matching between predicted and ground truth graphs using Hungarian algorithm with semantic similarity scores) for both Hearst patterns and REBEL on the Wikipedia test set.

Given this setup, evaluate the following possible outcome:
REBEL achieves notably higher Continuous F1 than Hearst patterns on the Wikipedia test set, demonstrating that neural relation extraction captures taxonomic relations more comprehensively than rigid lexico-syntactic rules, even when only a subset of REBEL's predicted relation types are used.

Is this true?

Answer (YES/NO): NO